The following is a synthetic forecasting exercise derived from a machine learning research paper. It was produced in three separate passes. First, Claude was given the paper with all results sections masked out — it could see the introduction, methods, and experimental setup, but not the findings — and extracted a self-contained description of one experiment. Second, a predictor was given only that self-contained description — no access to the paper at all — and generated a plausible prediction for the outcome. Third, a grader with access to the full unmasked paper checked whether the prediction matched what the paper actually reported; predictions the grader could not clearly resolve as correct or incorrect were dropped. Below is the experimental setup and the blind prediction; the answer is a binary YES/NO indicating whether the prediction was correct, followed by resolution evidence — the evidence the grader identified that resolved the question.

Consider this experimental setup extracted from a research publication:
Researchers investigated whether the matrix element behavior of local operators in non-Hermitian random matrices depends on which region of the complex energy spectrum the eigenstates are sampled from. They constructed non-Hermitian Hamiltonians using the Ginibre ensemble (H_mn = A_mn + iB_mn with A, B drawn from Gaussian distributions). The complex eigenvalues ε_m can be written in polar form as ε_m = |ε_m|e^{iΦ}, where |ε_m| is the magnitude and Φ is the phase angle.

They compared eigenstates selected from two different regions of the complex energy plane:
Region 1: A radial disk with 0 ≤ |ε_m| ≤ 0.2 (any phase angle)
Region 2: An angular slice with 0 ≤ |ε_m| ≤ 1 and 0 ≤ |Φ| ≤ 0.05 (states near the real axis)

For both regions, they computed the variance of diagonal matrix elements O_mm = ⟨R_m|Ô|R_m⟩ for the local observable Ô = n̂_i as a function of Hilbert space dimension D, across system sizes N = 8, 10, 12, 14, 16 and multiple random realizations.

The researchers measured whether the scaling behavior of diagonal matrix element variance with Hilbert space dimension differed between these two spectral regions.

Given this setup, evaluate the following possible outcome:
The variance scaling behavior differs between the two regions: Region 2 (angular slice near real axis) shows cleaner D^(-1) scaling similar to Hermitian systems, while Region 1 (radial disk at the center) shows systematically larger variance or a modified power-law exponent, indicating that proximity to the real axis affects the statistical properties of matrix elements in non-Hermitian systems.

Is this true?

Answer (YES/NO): NO